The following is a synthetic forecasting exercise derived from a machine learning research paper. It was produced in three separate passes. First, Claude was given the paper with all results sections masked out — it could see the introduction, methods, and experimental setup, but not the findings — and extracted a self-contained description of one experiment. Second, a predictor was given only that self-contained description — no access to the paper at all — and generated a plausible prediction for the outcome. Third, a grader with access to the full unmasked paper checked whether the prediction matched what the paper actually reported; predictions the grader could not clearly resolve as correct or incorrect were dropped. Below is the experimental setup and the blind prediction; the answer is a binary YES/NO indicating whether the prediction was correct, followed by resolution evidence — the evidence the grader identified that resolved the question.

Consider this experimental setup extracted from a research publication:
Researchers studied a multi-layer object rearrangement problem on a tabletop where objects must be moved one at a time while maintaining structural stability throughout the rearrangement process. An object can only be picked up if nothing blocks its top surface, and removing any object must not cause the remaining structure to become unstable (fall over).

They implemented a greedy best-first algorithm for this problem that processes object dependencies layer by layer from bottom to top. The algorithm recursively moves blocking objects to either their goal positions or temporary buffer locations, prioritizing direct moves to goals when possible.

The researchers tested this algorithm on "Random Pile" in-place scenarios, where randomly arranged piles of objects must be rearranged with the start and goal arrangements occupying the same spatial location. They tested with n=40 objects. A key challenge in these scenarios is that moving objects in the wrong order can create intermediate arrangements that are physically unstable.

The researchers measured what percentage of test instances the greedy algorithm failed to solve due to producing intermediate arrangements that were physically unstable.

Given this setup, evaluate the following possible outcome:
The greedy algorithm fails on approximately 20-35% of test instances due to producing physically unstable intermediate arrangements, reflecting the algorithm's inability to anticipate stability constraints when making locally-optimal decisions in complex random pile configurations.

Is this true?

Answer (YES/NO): YES